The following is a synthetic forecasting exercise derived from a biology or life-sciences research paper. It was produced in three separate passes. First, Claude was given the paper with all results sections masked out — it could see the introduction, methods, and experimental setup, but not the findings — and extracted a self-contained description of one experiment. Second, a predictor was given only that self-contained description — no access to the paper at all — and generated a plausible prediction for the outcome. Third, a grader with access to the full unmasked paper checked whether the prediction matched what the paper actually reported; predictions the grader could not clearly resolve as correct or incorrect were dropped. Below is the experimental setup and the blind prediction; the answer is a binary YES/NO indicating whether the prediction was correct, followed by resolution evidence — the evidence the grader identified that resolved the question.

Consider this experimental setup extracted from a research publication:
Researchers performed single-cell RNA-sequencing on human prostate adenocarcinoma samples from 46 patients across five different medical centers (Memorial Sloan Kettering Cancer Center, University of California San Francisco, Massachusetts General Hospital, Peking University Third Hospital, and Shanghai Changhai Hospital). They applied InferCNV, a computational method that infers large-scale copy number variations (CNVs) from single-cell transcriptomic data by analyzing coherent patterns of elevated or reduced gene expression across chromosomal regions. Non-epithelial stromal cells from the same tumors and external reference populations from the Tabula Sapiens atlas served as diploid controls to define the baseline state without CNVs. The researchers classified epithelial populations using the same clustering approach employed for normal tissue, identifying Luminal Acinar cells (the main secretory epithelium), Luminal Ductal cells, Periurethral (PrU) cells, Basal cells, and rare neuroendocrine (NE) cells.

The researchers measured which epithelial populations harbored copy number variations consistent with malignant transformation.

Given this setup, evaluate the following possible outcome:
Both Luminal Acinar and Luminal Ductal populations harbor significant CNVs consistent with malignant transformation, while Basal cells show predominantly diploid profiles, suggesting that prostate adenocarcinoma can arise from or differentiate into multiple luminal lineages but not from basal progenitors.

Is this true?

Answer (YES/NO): NO